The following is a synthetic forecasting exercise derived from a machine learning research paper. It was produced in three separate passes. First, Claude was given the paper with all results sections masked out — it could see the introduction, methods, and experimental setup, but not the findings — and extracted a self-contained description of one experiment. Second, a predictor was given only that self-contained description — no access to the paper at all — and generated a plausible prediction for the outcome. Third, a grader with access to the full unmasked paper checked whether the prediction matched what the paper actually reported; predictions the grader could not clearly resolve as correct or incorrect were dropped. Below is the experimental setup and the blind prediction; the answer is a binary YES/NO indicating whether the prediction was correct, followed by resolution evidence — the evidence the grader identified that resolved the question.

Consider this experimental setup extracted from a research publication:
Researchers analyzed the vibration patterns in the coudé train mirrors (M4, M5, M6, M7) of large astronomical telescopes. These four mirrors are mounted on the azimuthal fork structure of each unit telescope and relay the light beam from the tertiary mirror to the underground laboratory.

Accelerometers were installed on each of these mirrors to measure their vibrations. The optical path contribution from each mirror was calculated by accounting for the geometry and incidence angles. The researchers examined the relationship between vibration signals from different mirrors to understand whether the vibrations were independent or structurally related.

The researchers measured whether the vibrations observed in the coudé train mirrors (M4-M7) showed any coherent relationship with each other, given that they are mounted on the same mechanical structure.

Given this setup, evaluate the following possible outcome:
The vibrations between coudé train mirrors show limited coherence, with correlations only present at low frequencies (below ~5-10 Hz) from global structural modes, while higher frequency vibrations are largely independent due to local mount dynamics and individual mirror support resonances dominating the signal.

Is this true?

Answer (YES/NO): NO